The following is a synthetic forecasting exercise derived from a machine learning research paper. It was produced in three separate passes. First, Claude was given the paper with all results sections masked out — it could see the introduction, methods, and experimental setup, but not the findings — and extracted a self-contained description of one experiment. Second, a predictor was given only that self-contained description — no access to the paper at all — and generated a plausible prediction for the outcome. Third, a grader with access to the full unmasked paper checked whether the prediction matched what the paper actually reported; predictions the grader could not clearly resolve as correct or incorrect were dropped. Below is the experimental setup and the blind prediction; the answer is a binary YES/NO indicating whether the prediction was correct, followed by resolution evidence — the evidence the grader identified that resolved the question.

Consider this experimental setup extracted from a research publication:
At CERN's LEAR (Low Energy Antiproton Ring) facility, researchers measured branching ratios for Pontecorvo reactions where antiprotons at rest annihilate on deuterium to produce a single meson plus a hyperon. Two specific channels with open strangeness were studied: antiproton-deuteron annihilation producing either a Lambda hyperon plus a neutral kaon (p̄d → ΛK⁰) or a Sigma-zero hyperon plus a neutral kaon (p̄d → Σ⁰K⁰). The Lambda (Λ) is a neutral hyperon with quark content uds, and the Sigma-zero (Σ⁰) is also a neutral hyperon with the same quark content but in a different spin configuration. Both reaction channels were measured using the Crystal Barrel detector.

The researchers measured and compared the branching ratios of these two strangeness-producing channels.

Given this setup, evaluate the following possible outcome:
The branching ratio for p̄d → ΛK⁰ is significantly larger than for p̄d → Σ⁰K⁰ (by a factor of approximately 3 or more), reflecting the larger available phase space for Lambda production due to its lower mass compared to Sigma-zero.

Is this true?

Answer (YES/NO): NO